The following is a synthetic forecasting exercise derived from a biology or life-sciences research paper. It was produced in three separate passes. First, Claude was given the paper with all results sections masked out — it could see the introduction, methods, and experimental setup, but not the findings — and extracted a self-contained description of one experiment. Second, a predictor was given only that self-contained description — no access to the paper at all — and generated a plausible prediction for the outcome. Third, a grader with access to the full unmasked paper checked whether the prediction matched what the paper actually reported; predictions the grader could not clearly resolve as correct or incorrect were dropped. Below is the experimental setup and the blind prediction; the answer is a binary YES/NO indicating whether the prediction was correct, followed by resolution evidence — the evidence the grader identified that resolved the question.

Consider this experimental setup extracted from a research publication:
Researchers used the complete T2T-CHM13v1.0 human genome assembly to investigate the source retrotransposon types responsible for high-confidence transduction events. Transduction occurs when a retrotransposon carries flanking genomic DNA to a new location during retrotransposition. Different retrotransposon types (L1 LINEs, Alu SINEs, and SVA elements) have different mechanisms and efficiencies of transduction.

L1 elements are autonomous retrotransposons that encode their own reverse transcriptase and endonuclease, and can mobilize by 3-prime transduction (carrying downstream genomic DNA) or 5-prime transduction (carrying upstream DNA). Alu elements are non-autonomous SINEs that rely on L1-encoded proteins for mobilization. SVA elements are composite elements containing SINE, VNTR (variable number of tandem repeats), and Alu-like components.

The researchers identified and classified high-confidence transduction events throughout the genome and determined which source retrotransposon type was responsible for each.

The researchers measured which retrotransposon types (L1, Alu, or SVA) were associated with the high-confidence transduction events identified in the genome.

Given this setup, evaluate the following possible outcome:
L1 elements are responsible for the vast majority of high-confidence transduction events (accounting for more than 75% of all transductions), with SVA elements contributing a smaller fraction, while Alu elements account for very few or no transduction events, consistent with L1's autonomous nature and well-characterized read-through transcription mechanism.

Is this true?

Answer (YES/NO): NO